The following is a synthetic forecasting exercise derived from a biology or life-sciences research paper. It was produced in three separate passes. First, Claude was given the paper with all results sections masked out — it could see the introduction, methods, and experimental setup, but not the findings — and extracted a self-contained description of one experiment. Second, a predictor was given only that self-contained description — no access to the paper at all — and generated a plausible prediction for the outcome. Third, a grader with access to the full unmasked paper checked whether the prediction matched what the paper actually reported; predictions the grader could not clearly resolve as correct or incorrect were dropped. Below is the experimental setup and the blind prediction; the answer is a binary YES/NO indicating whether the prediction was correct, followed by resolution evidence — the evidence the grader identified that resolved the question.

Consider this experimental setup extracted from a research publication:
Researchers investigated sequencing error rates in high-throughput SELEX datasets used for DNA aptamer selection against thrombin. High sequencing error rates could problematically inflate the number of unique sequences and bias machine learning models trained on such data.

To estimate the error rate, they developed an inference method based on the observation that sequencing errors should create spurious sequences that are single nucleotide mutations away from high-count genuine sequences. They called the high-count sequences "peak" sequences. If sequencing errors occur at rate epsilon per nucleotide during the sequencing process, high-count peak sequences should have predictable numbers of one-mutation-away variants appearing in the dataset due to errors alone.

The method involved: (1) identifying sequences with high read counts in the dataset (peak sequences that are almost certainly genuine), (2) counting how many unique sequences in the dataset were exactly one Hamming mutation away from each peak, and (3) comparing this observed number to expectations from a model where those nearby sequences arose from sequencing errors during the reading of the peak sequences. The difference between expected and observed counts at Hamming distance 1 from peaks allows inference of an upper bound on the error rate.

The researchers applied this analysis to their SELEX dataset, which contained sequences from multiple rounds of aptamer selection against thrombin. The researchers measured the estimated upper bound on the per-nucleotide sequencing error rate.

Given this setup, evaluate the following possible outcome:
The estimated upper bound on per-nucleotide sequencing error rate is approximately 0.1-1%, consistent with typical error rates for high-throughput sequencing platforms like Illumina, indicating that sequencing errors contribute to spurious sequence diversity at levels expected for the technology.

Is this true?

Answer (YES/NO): NO